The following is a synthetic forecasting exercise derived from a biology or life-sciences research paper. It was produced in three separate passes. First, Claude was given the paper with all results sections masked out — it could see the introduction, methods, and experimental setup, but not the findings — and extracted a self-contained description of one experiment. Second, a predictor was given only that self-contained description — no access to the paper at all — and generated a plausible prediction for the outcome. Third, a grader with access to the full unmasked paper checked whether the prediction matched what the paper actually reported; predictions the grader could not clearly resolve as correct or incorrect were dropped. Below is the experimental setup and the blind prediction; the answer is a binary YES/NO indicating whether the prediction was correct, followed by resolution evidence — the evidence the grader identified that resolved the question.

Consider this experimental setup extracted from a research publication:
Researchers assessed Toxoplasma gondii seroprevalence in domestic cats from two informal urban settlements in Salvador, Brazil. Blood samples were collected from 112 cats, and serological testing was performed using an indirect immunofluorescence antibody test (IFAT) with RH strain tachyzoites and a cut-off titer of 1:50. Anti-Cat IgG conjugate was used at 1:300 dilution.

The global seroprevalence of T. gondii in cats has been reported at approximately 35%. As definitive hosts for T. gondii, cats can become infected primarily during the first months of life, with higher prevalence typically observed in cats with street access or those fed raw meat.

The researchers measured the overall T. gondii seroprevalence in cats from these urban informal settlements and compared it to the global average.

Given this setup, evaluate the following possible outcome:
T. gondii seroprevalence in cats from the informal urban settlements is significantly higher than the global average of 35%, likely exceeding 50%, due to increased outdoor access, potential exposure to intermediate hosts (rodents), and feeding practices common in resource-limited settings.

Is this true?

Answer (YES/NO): NO